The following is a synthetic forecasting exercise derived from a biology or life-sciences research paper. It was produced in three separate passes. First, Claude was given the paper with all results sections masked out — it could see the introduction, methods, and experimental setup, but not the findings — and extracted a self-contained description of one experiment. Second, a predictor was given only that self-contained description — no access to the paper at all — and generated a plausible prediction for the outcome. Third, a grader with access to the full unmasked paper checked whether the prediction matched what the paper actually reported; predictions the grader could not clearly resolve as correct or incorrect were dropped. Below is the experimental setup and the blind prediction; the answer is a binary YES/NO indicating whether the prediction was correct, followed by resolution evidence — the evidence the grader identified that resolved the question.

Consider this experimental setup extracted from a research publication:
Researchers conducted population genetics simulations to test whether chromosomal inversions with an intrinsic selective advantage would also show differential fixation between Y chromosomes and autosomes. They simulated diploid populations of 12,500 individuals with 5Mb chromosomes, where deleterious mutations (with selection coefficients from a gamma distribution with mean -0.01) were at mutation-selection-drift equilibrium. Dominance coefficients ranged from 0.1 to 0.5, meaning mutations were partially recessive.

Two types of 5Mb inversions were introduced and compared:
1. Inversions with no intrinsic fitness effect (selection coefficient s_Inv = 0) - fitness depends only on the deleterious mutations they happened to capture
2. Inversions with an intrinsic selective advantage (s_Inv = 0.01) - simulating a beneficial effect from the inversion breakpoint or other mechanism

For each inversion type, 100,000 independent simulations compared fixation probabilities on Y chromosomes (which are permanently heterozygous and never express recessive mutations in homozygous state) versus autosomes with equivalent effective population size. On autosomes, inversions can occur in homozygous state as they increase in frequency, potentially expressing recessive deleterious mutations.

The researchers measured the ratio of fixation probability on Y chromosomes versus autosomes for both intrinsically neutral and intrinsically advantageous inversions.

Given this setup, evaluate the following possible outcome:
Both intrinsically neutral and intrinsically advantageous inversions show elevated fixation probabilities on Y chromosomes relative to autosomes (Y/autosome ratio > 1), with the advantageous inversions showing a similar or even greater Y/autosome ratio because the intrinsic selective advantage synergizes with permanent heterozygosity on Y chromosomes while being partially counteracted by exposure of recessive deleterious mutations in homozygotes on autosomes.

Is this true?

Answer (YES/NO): NO